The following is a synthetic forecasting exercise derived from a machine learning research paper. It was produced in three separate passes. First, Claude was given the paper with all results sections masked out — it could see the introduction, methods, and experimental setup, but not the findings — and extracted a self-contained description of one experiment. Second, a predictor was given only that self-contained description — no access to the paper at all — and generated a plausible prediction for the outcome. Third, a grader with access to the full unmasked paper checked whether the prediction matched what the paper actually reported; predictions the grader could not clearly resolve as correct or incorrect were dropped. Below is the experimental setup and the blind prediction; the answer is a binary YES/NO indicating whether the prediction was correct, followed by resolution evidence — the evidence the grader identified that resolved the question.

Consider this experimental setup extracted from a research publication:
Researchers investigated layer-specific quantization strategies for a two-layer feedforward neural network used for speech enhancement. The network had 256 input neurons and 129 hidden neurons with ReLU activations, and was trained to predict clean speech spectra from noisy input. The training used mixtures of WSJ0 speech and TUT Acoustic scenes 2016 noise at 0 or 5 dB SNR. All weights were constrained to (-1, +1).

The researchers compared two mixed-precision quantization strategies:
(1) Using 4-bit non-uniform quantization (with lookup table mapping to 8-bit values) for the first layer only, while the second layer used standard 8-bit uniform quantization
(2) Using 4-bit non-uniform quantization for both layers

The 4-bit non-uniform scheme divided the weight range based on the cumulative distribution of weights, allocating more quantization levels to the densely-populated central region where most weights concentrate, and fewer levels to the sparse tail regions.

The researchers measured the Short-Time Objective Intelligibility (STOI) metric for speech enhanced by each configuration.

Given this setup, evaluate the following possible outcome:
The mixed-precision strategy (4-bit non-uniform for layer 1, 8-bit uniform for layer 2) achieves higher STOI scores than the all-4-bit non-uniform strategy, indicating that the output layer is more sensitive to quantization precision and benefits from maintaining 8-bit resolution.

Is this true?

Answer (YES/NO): YES